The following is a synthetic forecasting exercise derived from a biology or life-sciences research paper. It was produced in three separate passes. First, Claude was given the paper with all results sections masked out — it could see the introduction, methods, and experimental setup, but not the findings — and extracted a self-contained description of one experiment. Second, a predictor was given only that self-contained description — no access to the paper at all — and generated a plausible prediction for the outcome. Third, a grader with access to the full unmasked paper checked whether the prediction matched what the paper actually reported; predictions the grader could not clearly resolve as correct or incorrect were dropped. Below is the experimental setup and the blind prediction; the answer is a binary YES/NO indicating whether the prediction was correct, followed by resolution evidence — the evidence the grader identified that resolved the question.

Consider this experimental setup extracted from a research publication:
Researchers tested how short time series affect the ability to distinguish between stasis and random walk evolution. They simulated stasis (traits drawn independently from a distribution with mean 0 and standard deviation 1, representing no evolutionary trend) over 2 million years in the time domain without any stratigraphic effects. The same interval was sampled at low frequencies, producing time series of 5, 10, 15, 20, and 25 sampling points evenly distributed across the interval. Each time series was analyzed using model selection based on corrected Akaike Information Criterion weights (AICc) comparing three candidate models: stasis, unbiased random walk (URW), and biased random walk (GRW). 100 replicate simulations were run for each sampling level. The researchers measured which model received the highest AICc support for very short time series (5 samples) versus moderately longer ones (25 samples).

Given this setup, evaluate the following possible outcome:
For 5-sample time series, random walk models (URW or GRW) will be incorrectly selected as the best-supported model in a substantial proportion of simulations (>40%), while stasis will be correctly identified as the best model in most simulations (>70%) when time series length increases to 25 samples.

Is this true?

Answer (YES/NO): YES